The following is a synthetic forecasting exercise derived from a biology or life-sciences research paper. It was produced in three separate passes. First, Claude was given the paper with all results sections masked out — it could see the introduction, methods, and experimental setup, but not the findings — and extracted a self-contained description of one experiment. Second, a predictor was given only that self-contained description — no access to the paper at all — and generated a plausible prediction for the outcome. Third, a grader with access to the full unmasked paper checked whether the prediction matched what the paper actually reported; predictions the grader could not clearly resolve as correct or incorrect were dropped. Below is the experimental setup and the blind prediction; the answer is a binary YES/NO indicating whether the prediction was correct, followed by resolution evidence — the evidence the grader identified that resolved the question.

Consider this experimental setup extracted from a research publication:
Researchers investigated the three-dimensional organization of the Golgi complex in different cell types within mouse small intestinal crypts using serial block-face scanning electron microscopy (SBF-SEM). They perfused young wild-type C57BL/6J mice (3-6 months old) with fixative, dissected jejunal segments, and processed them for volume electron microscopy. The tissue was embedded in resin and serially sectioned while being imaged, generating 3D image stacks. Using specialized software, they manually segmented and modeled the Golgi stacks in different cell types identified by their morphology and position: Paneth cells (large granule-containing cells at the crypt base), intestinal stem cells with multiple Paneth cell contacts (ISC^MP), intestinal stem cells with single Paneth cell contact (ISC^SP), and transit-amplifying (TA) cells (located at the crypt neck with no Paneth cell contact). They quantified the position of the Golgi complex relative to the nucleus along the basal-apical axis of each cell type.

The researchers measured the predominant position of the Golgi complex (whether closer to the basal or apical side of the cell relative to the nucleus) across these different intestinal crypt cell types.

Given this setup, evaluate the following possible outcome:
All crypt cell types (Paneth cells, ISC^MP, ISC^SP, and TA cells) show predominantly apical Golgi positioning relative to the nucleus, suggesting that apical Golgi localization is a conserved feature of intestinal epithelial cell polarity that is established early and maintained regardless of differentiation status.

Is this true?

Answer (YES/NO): NO